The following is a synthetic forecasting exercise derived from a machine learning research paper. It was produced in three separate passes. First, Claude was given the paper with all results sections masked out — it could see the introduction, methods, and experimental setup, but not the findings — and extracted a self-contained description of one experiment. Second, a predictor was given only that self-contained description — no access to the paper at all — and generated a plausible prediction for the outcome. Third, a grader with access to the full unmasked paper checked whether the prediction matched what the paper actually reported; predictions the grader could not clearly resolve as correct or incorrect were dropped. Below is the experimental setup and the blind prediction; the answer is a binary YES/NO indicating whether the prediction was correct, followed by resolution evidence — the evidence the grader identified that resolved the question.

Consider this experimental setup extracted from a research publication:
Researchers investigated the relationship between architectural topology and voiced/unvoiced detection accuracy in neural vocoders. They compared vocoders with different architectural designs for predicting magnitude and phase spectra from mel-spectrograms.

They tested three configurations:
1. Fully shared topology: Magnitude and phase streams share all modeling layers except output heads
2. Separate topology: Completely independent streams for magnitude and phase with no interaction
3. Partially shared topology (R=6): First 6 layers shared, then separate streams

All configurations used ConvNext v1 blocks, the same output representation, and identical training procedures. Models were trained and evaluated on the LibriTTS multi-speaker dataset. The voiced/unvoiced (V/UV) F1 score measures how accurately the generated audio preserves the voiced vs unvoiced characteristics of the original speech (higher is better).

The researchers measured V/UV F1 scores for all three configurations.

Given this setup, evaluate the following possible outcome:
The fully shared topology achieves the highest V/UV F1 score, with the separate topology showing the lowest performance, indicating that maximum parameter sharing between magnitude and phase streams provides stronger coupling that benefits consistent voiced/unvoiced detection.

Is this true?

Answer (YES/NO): YES